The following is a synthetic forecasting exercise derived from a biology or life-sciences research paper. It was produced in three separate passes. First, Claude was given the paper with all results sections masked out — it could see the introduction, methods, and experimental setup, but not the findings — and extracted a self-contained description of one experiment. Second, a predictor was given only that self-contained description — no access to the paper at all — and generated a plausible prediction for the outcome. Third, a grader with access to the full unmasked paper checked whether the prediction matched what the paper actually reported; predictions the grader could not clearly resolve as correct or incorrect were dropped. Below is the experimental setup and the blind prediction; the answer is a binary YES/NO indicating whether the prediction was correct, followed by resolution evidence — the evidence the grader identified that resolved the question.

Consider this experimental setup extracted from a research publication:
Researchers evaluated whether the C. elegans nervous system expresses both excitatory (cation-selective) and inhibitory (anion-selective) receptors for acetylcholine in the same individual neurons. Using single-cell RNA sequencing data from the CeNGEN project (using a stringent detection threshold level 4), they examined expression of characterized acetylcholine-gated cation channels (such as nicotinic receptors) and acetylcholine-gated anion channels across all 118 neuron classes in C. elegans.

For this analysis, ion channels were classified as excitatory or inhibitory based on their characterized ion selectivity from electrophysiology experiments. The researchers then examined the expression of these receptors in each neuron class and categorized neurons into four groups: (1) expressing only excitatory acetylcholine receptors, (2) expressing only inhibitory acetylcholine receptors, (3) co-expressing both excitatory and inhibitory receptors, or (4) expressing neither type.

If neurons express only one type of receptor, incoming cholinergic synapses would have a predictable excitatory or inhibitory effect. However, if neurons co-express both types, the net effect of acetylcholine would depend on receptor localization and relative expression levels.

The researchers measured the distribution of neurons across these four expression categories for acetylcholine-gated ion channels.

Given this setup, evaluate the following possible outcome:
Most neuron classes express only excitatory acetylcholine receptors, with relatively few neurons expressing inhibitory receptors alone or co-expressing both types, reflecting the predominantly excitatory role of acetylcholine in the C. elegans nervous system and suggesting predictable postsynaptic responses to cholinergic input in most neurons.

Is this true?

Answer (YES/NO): NO